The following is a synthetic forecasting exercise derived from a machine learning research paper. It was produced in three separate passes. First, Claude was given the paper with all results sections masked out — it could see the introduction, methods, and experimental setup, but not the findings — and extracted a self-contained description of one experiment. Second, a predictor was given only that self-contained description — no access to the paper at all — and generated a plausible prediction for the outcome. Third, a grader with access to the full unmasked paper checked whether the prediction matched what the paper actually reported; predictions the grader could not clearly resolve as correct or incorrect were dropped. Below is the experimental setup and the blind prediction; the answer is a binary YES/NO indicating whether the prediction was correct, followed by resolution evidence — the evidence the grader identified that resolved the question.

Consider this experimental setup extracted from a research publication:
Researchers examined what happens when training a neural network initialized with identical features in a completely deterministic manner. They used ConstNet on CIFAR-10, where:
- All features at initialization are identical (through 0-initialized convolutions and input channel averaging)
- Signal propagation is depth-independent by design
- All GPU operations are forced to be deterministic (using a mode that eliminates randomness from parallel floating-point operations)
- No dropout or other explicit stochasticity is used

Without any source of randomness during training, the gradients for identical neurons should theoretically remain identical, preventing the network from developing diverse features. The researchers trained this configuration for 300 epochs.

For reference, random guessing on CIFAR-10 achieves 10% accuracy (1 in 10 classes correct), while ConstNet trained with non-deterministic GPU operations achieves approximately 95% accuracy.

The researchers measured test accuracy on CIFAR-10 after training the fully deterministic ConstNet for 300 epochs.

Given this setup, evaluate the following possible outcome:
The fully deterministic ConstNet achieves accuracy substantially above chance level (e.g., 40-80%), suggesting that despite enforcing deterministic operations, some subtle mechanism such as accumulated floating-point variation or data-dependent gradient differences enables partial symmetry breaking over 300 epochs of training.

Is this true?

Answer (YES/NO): NO